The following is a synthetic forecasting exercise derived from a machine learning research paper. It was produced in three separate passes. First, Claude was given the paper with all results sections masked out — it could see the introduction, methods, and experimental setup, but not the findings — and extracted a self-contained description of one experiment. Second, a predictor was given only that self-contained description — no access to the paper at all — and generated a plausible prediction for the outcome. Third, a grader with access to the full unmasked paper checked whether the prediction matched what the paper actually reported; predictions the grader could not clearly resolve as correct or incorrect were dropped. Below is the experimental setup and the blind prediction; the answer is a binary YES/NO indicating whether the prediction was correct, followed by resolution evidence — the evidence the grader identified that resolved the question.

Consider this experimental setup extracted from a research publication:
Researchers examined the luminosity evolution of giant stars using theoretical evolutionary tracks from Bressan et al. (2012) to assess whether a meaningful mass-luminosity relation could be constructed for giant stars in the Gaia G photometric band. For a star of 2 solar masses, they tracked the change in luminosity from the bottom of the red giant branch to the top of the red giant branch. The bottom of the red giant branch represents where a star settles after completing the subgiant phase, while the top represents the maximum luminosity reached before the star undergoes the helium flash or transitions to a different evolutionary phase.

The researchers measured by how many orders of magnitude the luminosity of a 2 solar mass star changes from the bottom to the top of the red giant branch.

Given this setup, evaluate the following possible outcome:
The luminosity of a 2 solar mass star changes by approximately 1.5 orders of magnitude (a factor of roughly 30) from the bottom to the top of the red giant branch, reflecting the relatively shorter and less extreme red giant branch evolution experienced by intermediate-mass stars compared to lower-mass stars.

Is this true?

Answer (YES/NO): NO